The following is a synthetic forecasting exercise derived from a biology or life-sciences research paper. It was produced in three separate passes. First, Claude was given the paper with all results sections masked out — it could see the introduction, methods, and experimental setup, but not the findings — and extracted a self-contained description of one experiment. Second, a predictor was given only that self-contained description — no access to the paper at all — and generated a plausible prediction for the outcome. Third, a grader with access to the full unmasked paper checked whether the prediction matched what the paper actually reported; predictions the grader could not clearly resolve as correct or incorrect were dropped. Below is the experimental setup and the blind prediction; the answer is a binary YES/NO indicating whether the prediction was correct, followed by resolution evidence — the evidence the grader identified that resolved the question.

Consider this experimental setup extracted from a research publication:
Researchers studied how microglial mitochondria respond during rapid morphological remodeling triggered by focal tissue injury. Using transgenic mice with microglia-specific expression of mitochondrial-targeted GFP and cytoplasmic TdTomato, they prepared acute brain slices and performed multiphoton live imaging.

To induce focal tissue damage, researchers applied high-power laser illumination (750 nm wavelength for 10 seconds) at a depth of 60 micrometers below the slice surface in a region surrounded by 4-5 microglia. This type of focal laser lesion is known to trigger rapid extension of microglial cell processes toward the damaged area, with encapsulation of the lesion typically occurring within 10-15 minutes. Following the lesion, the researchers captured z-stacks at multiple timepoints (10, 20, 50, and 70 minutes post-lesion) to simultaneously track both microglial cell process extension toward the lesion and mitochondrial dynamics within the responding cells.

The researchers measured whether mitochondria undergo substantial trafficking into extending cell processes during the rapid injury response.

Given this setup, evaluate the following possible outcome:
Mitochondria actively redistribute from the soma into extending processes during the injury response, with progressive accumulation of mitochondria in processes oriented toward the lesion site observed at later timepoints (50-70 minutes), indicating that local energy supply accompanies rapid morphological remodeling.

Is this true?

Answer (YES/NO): NO